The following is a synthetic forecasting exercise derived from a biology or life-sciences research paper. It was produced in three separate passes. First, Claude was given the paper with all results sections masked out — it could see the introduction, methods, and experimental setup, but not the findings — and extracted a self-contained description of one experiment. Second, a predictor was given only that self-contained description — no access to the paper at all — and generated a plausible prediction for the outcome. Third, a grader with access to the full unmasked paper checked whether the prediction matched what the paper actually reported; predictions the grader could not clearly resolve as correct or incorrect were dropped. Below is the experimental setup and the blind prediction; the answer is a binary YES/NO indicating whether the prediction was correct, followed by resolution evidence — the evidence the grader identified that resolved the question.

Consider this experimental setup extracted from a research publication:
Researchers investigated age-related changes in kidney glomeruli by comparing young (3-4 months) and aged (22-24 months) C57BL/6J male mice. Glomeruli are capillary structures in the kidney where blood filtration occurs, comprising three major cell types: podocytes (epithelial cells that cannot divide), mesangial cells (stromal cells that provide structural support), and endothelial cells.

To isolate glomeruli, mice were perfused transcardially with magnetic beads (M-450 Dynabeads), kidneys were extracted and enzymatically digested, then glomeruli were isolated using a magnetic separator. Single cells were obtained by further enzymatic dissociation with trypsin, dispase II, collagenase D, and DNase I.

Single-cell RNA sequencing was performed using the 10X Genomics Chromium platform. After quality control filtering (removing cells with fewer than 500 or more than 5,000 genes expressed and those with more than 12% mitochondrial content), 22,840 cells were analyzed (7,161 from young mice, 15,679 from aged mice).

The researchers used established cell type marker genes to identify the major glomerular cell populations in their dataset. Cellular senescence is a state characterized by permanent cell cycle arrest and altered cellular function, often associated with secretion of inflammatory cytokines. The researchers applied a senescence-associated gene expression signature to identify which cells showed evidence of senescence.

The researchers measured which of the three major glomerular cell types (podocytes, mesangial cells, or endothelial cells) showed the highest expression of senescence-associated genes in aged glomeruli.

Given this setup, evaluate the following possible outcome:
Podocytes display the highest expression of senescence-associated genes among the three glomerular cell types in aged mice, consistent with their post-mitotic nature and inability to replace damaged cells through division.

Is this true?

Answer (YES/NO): NO